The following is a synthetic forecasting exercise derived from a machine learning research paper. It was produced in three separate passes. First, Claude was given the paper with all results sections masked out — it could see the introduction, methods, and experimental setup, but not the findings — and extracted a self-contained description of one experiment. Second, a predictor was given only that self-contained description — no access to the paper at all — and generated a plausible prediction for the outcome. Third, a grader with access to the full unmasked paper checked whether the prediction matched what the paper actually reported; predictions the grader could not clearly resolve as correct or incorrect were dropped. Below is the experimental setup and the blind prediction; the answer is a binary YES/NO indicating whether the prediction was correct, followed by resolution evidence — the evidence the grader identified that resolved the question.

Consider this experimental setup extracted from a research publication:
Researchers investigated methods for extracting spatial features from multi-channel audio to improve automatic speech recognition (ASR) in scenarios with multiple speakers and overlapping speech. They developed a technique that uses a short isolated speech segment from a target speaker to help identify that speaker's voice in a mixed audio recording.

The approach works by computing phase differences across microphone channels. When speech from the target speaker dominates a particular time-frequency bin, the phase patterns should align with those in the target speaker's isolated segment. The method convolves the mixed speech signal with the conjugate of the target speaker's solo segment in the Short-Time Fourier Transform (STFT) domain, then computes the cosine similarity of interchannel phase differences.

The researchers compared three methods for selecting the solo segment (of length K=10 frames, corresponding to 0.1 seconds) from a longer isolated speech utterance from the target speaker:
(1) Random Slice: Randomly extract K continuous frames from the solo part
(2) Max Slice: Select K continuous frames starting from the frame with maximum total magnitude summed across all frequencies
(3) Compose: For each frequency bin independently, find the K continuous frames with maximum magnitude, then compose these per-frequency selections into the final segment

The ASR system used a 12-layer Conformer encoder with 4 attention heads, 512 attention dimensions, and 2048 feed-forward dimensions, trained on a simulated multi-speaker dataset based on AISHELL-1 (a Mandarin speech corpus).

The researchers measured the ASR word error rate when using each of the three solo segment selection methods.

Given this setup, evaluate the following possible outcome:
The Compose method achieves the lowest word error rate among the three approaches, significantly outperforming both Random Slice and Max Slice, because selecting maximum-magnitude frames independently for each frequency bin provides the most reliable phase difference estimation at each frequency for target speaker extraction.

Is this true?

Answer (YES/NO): YES